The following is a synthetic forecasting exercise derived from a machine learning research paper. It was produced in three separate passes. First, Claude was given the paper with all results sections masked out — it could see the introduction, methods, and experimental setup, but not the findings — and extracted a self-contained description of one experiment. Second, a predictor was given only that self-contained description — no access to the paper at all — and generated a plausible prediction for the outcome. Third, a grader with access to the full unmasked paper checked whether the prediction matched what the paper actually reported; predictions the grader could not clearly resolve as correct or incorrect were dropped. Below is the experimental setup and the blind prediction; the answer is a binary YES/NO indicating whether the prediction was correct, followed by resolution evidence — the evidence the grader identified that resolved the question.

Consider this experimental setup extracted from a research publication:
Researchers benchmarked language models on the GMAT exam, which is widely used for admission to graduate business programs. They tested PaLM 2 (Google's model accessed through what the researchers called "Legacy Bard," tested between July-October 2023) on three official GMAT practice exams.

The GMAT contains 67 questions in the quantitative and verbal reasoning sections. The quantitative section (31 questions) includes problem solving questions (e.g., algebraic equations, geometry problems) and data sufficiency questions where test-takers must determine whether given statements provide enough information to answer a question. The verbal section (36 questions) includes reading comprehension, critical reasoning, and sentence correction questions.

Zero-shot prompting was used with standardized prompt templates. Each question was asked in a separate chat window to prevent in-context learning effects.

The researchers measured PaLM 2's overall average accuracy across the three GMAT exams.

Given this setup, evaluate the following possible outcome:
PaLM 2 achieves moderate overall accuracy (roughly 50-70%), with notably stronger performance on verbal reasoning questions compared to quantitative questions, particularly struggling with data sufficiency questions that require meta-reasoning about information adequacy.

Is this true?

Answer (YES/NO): YES